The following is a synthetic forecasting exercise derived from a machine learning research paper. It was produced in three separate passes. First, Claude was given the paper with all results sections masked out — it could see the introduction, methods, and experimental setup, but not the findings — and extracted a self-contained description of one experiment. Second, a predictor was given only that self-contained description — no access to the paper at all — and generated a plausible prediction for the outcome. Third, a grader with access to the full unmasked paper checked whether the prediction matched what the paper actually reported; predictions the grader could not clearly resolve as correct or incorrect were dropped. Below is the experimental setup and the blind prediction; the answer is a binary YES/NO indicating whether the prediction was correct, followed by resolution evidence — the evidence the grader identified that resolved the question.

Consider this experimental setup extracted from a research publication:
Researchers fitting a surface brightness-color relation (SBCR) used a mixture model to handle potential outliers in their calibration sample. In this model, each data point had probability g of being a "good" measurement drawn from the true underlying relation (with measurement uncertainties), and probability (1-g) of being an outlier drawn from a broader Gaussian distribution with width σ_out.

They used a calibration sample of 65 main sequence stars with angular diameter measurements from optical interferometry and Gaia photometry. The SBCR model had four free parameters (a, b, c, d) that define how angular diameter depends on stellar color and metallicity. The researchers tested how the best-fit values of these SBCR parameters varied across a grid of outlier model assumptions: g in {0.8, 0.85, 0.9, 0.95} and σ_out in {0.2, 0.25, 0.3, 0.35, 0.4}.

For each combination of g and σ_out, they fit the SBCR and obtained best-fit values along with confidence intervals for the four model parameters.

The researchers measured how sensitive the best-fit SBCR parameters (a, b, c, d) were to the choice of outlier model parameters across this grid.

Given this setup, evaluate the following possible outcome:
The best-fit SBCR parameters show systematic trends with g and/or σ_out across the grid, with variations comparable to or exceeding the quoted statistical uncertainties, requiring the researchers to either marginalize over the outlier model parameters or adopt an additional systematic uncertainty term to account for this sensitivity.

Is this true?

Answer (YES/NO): NO